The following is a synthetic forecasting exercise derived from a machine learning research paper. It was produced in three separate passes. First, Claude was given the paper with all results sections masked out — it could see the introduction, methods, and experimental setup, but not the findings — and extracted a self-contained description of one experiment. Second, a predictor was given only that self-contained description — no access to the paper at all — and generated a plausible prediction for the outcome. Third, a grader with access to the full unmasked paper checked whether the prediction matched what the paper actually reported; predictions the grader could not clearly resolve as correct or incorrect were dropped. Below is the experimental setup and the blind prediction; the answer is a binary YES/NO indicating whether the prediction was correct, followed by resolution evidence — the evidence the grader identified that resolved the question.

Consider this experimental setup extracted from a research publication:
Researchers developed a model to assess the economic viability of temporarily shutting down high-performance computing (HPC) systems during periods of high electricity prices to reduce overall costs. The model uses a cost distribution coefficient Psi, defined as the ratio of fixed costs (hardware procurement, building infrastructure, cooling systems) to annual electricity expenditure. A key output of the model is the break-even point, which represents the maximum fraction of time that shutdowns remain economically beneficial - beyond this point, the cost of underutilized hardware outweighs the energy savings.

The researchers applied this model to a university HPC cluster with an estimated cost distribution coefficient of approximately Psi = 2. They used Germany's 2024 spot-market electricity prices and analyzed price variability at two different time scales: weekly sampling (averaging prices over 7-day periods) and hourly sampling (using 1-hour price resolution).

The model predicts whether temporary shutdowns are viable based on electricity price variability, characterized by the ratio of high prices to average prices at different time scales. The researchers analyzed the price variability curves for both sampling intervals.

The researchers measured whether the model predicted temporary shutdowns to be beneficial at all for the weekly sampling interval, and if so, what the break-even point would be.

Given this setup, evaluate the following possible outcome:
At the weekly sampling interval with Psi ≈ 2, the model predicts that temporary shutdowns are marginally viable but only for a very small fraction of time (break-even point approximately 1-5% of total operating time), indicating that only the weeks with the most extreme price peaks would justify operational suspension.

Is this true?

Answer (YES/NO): NO